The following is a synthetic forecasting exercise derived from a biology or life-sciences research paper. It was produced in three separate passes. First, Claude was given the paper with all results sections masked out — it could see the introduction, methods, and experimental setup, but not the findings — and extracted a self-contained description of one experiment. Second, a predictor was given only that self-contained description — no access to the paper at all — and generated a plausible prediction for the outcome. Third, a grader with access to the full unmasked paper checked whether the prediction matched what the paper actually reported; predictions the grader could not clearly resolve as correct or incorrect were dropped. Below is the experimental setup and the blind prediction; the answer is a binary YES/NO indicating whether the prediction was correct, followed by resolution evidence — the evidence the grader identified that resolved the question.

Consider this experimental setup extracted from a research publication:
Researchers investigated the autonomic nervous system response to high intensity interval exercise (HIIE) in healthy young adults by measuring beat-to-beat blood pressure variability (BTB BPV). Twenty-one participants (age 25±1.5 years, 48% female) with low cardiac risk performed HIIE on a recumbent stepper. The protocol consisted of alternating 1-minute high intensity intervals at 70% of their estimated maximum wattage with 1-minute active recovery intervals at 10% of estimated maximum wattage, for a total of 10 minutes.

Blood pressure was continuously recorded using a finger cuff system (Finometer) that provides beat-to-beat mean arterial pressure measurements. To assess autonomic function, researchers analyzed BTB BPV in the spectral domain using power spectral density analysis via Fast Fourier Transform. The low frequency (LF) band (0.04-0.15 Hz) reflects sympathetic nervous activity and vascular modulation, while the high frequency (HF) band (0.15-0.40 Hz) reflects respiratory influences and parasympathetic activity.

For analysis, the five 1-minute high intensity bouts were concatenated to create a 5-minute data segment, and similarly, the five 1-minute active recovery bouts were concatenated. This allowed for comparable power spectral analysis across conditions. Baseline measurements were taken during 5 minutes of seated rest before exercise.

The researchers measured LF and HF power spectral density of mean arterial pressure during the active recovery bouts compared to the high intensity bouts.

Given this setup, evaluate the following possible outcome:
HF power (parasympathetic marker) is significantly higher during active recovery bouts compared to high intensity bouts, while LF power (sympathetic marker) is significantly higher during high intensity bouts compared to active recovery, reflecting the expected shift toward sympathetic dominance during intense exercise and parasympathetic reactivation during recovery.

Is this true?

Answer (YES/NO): NO